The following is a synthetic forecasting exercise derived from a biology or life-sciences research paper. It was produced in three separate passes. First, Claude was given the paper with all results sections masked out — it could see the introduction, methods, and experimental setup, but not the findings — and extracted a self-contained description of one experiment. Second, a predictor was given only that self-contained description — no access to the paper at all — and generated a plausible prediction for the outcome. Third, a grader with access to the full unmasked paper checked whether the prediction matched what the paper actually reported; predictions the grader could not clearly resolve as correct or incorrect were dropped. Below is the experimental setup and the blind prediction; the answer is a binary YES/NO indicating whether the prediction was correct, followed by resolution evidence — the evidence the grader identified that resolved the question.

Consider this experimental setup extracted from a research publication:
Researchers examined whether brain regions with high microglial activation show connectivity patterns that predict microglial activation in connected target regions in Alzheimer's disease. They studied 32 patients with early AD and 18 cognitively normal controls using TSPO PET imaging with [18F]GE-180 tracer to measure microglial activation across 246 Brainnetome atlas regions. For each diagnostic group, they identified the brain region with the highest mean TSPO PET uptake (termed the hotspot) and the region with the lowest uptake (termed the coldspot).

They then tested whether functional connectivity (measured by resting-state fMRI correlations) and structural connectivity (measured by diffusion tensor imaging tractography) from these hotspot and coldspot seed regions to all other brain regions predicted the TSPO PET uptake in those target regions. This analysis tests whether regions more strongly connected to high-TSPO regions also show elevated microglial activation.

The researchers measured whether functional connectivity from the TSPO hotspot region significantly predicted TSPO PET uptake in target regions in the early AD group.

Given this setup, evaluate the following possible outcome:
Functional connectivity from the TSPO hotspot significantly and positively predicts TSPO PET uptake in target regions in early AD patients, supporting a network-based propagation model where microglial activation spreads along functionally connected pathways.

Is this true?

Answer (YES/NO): YES